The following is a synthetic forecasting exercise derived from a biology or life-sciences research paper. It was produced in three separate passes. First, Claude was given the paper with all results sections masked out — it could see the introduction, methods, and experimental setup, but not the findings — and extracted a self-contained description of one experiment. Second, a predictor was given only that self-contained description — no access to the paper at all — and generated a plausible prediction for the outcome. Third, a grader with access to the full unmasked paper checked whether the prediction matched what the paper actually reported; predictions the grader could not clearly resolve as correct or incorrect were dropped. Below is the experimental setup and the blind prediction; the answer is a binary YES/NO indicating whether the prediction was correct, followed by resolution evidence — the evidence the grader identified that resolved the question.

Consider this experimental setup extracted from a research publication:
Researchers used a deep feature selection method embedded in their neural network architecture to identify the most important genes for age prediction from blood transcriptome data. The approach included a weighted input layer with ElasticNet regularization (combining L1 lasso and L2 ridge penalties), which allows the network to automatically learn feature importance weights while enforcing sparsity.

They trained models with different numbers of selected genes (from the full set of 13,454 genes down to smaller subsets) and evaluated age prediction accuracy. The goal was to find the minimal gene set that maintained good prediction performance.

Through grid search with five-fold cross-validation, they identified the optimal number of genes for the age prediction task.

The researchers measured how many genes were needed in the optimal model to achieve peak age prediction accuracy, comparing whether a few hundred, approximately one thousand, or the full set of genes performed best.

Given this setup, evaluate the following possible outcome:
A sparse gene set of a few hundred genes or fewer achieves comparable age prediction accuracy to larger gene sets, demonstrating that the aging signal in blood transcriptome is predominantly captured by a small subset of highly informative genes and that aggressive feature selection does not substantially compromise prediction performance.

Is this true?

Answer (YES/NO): NO